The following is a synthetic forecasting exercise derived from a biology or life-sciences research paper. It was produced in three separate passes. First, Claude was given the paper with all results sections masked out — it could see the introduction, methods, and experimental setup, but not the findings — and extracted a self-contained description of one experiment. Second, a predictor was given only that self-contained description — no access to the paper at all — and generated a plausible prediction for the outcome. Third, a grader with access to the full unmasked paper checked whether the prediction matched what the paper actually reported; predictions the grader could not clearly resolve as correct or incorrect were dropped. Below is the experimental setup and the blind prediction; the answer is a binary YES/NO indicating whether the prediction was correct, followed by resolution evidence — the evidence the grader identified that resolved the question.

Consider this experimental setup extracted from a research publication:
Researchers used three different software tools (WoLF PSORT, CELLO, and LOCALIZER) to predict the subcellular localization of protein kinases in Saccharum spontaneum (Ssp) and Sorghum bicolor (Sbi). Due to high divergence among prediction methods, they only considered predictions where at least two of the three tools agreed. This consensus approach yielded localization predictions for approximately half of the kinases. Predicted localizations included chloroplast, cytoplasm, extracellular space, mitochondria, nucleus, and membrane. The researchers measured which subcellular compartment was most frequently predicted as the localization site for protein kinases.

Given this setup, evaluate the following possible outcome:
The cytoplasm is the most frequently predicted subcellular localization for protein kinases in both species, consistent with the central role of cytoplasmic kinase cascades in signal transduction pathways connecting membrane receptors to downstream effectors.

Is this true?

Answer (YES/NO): NO